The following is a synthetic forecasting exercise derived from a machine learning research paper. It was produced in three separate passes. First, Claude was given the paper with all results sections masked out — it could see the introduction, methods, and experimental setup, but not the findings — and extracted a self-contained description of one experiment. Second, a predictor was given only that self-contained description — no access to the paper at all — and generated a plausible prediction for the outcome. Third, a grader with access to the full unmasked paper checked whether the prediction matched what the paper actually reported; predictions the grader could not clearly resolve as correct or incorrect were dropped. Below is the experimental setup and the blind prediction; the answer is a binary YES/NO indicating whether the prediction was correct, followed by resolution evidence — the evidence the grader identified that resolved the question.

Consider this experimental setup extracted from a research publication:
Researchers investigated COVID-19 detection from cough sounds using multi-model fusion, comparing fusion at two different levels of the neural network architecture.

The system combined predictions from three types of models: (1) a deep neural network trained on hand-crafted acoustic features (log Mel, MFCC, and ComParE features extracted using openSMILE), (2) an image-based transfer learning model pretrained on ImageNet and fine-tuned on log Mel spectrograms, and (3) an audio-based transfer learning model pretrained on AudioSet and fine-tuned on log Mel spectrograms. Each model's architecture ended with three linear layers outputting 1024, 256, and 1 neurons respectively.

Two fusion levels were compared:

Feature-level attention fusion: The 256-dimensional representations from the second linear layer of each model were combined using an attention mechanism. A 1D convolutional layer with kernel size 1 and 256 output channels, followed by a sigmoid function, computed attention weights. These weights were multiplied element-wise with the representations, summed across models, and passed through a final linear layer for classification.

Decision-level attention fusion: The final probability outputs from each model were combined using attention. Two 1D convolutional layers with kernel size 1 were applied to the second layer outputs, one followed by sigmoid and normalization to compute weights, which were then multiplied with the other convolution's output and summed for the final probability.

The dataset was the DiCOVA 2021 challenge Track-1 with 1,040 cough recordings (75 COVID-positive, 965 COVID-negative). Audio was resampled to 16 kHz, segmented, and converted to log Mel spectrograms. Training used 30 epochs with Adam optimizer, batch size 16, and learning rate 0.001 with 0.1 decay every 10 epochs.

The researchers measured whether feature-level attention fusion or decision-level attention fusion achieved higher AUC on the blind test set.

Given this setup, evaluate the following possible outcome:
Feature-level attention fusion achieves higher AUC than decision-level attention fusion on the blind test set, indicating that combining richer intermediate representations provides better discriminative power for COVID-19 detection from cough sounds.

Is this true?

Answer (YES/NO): YES